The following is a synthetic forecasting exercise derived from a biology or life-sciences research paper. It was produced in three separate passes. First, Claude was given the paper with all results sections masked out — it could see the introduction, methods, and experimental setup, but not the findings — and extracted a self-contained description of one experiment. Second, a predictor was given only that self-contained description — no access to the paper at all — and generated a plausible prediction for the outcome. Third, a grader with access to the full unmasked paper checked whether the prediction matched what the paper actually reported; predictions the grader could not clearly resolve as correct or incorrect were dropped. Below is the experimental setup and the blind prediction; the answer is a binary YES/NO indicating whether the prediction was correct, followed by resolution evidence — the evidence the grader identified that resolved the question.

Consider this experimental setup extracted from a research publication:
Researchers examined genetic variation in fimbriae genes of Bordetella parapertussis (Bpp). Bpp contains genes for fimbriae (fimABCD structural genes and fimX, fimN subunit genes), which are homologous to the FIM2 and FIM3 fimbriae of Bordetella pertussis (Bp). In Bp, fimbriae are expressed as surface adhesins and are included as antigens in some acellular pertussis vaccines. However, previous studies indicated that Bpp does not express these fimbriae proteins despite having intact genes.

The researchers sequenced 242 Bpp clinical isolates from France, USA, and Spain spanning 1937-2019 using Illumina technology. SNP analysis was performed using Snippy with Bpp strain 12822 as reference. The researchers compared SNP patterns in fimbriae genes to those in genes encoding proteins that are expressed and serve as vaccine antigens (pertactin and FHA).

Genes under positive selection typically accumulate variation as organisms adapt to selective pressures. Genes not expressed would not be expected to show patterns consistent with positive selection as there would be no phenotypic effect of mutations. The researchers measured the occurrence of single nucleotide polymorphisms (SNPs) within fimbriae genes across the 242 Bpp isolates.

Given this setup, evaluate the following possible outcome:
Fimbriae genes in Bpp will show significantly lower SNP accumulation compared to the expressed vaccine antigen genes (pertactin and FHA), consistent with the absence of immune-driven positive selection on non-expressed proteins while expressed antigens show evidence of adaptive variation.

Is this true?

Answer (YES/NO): YES